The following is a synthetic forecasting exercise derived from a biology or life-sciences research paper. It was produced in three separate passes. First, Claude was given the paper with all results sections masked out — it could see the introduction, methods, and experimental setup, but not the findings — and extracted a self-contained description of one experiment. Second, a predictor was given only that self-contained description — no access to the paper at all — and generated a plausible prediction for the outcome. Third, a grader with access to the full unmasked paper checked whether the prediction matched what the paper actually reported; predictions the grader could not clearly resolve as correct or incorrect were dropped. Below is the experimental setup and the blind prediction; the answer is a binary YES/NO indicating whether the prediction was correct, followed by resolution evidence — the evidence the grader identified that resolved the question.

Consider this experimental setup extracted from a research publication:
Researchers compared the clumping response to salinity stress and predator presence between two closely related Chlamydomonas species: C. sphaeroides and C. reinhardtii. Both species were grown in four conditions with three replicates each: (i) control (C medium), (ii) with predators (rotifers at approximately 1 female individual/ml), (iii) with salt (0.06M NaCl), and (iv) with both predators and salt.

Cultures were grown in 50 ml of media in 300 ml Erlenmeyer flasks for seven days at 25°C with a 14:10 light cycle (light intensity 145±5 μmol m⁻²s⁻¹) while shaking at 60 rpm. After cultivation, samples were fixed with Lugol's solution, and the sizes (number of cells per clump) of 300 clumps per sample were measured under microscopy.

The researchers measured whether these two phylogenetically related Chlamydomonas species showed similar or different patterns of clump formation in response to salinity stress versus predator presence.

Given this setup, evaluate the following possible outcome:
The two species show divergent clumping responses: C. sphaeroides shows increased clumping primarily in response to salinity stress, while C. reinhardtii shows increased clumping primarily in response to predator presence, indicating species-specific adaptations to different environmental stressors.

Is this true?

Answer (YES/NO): NO